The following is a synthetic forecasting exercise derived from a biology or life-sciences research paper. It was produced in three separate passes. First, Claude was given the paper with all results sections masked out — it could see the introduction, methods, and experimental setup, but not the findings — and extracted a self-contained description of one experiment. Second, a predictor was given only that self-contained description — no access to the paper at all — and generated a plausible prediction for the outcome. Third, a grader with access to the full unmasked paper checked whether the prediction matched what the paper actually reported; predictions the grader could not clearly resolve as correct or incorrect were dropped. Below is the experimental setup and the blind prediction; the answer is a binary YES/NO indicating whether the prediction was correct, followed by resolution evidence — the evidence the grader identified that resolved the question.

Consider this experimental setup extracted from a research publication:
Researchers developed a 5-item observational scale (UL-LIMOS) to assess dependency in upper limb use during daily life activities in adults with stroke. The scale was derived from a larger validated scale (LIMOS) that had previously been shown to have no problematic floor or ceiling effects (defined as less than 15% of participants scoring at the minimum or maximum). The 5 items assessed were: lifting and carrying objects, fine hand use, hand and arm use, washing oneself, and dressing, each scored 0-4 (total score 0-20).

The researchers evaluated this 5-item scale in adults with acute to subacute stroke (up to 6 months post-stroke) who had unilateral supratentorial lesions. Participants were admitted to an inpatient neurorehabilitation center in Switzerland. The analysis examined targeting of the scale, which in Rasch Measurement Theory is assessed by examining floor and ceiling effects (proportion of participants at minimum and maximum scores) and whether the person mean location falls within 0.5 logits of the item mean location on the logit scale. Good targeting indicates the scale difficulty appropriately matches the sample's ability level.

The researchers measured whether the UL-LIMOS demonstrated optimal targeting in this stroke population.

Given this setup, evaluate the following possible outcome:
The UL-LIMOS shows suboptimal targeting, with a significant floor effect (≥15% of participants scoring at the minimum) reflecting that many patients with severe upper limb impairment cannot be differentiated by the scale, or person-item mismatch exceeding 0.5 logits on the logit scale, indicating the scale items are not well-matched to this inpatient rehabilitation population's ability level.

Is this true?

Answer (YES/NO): YES